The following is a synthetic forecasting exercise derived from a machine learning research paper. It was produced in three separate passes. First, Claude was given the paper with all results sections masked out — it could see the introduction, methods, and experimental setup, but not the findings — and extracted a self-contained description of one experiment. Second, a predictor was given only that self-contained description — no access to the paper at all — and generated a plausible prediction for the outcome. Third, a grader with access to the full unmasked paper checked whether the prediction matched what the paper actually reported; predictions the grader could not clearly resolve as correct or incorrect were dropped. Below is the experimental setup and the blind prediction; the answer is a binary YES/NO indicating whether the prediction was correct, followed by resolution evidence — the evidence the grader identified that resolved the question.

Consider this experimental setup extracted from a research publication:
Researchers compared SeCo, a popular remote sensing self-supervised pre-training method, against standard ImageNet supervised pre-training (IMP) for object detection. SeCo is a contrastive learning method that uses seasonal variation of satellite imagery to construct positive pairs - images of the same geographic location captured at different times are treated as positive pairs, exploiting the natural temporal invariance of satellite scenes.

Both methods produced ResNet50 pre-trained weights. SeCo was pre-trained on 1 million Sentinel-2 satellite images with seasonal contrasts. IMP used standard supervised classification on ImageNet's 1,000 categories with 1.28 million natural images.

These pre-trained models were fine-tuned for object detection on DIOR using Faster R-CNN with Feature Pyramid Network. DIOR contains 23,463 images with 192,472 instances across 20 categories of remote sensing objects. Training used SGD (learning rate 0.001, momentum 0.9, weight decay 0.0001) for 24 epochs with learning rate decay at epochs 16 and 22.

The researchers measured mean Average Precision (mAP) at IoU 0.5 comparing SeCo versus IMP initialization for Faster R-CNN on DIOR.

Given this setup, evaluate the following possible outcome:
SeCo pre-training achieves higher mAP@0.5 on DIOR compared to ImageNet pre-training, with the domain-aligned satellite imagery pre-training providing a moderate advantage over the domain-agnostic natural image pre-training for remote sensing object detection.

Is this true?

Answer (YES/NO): NO